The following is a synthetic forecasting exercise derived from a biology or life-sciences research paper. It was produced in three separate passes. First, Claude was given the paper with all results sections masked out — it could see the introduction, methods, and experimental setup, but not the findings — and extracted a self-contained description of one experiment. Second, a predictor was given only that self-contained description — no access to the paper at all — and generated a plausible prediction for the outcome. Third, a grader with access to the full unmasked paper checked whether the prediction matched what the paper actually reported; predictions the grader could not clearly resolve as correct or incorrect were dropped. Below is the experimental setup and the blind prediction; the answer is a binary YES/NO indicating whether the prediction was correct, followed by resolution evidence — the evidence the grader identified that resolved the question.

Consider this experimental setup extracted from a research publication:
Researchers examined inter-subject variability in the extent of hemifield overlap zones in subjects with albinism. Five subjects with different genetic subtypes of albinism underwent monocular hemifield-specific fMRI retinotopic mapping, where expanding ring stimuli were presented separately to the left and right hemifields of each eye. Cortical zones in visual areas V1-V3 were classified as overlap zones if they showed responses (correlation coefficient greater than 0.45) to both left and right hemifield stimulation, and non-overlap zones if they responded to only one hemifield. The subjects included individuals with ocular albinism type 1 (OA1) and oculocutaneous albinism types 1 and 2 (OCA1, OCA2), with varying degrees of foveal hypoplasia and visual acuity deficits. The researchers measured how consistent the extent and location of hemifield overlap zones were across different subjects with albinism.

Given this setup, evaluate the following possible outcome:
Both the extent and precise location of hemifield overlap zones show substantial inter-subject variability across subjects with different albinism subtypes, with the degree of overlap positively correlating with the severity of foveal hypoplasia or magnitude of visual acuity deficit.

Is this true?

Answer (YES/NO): NO